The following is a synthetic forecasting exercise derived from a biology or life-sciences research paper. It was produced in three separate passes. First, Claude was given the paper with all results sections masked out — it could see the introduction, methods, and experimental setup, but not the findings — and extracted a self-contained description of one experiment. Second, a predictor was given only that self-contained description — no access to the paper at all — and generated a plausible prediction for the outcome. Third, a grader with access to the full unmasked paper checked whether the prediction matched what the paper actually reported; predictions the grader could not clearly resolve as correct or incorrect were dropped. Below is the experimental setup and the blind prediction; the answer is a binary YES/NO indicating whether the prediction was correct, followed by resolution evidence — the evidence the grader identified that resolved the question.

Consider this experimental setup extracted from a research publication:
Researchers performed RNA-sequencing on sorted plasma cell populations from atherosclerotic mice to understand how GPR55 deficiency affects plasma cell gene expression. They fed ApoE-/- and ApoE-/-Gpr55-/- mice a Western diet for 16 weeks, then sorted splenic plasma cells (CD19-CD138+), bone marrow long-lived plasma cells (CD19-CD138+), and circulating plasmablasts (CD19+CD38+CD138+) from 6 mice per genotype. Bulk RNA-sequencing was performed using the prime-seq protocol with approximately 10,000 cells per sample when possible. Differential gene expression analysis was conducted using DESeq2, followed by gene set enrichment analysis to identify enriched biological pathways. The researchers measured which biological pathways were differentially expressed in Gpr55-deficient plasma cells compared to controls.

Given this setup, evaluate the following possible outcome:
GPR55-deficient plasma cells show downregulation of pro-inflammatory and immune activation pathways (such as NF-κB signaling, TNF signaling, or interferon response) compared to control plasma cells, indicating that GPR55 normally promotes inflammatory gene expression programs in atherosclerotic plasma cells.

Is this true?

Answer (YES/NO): NO